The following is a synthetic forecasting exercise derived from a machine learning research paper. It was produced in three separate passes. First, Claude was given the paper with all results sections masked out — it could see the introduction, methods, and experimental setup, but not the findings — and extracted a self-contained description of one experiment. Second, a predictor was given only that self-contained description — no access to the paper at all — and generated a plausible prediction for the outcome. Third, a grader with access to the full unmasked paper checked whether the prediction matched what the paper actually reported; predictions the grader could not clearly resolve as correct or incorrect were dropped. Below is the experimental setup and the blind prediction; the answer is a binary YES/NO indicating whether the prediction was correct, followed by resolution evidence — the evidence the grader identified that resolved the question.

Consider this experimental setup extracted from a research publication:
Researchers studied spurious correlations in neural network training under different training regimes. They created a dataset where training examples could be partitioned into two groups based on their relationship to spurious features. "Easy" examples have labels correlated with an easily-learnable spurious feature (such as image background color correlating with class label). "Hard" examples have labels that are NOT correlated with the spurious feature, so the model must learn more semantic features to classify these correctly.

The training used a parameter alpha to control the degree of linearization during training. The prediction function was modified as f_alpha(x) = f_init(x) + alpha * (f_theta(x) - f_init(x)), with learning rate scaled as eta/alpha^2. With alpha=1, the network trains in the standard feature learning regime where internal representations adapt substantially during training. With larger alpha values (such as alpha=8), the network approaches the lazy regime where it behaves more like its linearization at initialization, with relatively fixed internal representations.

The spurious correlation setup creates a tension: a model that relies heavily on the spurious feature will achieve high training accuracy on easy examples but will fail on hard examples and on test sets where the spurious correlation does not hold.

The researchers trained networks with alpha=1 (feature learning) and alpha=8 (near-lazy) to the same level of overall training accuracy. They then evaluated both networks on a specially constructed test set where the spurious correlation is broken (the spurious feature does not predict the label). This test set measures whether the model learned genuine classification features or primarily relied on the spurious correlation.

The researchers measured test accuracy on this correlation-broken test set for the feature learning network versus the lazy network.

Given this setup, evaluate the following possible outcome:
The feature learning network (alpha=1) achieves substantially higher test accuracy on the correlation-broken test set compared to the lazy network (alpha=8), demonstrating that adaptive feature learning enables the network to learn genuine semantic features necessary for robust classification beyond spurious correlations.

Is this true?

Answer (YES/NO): NO